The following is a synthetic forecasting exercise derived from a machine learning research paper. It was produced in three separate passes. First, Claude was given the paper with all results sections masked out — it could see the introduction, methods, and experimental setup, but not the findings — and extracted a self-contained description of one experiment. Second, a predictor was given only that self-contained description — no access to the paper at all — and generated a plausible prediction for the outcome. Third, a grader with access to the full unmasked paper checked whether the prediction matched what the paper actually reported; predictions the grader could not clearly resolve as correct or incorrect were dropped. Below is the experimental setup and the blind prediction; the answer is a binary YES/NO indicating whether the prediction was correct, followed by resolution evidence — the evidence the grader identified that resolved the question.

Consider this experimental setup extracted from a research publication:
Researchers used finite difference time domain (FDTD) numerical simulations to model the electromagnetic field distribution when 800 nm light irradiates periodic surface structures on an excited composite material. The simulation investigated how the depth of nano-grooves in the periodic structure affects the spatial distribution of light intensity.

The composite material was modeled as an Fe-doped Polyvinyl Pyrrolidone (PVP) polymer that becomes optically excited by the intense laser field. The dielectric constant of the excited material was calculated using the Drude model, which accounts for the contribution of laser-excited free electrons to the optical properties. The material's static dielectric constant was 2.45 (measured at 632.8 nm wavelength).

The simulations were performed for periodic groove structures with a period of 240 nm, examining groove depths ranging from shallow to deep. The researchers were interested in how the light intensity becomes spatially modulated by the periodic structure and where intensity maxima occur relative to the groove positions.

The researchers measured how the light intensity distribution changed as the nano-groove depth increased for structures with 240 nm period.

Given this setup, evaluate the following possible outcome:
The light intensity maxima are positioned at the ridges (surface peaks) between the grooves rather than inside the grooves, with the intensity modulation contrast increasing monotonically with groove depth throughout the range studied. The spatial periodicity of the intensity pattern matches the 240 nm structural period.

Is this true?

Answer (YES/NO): NO